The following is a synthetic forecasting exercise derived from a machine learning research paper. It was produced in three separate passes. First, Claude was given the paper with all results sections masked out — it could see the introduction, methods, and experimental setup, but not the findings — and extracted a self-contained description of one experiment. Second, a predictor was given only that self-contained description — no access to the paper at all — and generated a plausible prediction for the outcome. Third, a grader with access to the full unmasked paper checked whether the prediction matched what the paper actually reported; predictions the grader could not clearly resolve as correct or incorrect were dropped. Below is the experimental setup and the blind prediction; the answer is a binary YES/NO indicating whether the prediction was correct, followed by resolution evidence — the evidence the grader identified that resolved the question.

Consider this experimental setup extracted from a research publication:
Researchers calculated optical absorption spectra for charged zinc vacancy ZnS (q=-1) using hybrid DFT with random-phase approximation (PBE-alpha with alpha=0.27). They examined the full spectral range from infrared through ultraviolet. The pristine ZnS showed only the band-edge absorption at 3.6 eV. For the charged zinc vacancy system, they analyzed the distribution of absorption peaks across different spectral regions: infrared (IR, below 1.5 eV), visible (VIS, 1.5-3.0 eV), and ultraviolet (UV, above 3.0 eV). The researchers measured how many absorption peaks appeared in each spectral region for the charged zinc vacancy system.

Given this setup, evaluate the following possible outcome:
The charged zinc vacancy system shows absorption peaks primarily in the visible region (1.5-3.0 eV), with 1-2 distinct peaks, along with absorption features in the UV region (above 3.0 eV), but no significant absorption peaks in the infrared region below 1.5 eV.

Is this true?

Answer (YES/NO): NO